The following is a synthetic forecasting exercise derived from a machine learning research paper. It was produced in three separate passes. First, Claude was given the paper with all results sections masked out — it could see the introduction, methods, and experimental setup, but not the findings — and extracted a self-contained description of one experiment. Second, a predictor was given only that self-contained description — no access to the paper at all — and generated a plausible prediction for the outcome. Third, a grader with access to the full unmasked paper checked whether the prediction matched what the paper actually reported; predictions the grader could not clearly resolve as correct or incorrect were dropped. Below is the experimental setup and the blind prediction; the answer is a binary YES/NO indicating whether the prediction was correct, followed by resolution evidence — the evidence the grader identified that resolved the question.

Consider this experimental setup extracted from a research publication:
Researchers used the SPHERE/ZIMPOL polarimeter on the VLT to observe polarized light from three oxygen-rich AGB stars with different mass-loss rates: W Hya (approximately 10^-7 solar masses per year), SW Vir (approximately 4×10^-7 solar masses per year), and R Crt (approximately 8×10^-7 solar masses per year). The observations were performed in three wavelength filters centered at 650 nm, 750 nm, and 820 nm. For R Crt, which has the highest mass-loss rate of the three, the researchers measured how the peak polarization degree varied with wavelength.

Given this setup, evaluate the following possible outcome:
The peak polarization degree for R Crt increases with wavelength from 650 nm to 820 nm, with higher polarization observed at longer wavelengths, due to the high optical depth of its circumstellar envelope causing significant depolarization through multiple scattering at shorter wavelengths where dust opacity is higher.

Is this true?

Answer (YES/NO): NO